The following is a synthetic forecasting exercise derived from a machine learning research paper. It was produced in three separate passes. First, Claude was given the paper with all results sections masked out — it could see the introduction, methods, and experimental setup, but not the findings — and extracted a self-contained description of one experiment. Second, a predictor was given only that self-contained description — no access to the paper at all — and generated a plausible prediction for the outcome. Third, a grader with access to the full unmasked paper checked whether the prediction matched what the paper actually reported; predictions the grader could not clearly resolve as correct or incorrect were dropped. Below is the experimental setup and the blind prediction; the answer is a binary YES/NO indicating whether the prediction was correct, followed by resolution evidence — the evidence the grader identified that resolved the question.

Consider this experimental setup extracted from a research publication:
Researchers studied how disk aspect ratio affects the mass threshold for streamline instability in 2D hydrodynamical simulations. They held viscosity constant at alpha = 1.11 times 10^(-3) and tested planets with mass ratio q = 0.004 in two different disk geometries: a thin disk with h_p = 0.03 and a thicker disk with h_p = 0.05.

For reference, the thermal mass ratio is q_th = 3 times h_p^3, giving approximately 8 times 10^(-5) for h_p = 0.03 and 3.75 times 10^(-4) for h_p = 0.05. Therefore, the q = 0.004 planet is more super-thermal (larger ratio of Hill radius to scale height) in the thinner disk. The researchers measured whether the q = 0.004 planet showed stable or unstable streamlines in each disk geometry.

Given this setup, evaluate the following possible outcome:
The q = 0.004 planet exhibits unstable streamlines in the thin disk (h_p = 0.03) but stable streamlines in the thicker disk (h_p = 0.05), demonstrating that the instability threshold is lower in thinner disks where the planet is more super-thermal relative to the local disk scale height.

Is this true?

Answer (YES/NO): NO